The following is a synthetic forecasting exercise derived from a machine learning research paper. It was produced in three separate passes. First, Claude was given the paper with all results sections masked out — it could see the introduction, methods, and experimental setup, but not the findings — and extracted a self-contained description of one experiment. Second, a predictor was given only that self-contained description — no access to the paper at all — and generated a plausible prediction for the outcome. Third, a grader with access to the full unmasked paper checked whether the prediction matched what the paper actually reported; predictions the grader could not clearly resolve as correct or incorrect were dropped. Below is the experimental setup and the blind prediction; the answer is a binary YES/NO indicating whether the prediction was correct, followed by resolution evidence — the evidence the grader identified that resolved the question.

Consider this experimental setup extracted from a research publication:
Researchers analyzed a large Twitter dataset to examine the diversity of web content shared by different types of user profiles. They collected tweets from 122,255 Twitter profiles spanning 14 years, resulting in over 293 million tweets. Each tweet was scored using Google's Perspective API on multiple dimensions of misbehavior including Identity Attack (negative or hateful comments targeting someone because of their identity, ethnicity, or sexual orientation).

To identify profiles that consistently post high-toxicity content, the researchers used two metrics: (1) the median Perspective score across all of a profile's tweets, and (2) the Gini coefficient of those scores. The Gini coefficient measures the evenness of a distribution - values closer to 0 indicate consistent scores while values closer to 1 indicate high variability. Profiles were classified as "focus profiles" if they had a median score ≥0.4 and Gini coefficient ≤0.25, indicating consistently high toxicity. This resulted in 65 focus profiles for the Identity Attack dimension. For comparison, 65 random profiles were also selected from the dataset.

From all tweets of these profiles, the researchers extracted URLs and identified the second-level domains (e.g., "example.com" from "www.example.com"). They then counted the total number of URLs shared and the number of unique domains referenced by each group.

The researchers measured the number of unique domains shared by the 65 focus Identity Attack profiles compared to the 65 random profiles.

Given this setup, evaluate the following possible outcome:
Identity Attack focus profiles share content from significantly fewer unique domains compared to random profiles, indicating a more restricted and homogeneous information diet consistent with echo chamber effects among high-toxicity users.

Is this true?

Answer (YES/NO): YES